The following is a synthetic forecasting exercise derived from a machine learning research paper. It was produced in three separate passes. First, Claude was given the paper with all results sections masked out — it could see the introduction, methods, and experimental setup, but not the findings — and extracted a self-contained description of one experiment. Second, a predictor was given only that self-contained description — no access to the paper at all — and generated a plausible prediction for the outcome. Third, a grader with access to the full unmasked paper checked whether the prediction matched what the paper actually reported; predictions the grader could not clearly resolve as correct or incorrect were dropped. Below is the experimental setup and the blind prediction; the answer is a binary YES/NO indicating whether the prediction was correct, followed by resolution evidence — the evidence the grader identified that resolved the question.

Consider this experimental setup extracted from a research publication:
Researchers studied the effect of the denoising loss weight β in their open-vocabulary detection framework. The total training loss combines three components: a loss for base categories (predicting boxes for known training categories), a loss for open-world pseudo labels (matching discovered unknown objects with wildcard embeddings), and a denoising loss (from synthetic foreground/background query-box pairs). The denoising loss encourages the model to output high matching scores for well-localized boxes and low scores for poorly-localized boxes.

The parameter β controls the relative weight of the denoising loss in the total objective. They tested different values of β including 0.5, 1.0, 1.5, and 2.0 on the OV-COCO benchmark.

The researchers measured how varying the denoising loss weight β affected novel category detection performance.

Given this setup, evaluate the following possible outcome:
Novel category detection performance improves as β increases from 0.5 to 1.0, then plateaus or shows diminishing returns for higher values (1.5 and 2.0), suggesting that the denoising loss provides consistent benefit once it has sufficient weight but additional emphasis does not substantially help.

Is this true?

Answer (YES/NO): NO